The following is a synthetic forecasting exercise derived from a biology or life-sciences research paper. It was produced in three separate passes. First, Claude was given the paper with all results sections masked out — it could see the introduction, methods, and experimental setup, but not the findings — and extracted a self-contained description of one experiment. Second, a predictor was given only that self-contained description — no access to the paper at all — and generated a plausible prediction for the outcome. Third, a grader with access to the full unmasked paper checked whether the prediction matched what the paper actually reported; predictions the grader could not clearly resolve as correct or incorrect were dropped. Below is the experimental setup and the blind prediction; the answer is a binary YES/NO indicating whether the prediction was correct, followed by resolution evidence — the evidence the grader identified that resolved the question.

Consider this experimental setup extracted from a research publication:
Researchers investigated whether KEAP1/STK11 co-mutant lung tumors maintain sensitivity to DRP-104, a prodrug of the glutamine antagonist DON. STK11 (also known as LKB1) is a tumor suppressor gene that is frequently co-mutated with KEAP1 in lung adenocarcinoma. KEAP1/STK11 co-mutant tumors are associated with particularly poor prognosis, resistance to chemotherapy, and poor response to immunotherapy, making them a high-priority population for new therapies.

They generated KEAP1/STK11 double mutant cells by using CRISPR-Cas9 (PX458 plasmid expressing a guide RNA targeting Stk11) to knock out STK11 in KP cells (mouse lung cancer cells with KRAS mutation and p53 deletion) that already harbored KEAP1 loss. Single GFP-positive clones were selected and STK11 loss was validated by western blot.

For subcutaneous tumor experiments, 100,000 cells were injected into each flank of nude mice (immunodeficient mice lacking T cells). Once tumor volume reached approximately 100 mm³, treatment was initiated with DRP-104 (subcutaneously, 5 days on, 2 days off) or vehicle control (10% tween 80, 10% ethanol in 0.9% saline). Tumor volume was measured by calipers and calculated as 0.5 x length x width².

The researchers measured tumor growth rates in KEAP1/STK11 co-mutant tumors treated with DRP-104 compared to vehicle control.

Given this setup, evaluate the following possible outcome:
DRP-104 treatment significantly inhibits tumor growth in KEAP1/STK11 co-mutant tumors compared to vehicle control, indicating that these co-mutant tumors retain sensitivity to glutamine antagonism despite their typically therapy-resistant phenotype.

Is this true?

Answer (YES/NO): YES